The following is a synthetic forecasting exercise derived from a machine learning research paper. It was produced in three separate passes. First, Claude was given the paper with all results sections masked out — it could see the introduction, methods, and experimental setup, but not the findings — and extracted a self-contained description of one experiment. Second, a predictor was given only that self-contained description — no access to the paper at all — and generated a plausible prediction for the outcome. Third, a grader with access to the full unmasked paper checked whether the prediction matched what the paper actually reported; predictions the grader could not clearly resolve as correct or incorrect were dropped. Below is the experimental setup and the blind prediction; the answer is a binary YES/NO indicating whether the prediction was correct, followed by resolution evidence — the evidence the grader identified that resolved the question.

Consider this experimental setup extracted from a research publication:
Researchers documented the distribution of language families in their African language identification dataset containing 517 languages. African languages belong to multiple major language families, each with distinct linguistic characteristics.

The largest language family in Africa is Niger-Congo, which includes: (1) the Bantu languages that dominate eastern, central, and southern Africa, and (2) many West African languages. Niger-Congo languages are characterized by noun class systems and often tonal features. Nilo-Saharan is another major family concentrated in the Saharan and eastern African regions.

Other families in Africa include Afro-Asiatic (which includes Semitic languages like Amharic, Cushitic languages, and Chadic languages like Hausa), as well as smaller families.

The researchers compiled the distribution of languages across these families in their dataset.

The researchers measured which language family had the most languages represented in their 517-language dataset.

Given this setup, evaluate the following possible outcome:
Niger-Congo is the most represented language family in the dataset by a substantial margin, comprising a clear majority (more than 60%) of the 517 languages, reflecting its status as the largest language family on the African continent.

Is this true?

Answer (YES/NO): YES